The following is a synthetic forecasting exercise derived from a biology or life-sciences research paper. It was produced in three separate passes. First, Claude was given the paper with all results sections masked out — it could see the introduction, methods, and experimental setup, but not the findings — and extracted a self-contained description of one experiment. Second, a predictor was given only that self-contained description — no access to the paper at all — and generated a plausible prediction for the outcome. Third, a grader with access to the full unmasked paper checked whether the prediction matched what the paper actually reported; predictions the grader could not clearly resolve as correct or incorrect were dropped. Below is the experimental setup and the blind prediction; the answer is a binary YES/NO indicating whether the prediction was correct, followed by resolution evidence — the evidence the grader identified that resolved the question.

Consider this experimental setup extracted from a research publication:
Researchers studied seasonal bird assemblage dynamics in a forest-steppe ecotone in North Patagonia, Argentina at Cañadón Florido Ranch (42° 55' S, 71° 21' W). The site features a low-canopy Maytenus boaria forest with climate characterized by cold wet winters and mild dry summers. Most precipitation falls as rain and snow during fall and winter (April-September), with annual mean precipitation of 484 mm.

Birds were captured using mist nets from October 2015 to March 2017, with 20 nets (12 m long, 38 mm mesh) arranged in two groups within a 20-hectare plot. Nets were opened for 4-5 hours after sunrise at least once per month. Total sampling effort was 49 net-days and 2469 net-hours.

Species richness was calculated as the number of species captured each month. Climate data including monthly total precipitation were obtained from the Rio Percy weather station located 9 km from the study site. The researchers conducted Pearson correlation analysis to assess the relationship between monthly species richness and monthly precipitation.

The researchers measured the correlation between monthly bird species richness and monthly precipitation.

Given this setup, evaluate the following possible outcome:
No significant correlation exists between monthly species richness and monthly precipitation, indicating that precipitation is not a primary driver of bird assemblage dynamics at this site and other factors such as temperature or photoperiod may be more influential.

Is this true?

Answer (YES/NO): YES